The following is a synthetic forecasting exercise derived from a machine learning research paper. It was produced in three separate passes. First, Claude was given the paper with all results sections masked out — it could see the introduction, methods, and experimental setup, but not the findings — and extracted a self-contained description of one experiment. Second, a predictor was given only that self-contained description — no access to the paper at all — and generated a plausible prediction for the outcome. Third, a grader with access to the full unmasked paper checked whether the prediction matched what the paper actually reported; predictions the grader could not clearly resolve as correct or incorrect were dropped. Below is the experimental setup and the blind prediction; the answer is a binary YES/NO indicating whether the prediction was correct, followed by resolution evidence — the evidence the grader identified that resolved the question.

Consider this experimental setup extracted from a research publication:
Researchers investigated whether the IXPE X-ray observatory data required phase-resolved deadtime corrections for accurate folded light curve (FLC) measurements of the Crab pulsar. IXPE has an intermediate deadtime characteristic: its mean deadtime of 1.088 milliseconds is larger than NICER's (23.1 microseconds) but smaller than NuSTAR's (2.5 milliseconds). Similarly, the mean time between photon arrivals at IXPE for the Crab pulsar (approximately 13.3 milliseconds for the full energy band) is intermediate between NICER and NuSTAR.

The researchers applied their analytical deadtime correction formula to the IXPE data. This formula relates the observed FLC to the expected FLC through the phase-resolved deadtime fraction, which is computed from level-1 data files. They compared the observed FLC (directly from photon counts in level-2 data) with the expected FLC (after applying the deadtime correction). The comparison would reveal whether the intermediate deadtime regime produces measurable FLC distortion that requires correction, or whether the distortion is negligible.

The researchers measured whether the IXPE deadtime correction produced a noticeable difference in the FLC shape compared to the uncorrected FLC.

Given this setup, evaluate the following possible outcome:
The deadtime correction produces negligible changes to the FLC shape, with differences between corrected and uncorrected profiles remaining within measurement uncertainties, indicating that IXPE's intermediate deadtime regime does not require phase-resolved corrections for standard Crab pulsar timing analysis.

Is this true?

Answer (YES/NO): NO